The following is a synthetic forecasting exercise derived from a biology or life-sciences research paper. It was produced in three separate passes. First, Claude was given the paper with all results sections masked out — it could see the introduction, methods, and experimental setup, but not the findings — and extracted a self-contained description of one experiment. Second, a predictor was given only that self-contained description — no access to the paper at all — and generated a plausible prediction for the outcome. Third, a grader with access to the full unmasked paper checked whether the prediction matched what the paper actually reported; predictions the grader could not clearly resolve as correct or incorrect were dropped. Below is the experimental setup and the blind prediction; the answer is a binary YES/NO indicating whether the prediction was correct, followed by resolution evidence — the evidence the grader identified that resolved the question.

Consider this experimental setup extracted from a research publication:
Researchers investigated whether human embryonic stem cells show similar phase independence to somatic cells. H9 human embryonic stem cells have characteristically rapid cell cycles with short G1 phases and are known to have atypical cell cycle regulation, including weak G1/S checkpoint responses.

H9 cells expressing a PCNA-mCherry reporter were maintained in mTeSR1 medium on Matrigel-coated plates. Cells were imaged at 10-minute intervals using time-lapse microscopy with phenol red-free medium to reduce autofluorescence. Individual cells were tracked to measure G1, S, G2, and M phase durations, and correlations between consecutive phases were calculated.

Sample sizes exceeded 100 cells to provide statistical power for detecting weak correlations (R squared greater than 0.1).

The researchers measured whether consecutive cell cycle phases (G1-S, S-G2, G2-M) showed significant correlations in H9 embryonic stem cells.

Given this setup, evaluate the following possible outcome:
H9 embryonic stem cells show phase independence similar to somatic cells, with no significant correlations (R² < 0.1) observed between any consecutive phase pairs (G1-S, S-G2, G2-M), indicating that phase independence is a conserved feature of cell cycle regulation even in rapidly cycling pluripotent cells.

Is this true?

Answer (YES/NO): YES